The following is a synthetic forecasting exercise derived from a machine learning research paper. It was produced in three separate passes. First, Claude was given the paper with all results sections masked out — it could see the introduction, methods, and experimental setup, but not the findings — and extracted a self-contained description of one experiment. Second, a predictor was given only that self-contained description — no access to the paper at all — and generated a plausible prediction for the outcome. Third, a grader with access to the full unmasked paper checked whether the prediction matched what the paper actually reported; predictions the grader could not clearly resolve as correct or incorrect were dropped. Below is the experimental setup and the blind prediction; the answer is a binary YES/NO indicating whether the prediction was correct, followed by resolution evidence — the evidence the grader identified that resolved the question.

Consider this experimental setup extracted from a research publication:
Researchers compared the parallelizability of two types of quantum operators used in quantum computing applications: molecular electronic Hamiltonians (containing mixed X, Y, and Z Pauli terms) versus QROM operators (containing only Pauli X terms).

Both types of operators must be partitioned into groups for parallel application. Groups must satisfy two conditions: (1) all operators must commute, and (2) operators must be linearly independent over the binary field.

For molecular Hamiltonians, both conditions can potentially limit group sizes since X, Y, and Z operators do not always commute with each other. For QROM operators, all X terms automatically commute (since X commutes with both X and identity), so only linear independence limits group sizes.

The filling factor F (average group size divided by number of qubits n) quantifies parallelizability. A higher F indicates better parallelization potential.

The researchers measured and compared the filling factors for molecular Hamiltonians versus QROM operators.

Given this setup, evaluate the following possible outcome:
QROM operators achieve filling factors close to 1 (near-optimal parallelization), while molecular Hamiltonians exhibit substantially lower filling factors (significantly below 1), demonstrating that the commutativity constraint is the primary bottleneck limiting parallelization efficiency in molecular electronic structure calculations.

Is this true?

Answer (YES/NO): YES